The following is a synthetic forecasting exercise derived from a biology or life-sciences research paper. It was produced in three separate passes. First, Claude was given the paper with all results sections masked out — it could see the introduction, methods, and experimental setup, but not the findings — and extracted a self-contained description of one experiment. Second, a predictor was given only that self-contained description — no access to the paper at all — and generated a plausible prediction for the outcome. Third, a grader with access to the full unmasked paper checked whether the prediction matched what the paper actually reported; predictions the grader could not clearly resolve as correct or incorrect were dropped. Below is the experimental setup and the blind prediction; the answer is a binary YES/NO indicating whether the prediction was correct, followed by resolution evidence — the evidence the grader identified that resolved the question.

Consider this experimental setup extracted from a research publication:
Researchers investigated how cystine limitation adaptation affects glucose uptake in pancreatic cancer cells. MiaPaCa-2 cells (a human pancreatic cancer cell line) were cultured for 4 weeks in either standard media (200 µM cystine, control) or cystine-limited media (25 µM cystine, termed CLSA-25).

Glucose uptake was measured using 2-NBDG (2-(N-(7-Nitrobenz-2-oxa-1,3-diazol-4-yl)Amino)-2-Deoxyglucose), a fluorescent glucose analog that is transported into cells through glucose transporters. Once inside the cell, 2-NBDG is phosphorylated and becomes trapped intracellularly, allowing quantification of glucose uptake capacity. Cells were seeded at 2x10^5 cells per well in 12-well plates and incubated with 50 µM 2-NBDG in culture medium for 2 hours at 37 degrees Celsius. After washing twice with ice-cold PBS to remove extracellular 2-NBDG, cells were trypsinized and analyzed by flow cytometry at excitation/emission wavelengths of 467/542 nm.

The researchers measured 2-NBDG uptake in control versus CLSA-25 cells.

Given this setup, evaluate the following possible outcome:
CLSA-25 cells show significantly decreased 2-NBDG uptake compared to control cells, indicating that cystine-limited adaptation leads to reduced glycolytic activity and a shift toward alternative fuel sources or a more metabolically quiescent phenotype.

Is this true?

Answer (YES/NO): NO